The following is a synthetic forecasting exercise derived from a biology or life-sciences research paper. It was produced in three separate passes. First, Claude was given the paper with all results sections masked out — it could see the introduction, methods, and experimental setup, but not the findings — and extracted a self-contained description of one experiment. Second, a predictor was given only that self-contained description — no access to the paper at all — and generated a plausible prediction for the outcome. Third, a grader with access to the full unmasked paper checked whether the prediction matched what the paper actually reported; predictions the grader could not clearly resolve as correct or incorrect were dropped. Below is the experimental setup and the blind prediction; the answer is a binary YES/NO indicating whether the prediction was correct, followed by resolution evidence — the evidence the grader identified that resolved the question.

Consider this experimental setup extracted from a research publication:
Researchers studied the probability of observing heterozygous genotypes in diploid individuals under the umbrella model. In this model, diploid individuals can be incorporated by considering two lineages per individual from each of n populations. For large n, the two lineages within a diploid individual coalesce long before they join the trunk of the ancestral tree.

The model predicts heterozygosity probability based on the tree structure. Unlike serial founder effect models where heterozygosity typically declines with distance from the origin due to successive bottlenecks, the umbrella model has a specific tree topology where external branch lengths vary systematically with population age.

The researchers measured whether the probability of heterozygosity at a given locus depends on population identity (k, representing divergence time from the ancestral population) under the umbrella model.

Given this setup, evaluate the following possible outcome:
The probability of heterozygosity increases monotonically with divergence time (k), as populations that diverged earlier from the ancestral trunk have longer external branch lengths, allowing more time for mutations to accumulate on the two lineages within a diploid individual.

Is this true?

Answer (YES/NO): NO